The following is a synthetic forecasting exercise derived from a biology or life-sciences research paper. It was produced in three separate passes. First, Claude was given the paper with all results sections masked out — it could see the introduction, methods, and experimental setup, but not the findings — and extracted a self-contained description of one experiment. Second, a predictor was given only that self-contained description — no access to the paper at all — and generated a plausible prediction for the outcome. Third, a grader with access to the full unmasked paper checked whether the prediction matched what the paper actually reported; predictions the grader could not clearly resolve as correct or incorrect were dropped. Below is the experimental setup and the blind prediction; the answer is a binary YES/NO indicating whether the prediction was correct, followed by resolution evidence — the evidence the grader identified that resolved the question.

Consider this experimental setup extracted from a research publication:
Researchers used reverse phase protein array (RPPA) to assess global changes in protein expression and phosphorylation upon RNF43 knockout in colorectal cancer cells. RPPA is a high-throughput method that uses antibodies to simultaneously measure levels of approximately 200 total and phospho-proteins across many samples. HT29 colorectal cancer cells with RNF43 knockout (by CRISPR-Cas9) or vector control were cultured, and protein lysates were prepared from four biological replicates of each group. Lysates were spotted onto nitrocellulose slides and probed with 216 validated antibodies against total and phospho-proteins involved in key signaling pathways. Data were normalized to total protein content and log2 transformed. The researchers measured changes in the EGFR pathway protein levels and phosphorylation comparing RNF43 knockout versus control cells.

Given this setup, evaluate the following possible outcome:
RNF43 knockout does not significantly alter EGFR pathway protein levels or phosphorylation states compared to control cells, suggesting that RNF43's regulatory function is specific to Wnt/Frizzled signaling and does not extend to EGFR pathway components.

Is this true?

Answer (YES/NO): NO